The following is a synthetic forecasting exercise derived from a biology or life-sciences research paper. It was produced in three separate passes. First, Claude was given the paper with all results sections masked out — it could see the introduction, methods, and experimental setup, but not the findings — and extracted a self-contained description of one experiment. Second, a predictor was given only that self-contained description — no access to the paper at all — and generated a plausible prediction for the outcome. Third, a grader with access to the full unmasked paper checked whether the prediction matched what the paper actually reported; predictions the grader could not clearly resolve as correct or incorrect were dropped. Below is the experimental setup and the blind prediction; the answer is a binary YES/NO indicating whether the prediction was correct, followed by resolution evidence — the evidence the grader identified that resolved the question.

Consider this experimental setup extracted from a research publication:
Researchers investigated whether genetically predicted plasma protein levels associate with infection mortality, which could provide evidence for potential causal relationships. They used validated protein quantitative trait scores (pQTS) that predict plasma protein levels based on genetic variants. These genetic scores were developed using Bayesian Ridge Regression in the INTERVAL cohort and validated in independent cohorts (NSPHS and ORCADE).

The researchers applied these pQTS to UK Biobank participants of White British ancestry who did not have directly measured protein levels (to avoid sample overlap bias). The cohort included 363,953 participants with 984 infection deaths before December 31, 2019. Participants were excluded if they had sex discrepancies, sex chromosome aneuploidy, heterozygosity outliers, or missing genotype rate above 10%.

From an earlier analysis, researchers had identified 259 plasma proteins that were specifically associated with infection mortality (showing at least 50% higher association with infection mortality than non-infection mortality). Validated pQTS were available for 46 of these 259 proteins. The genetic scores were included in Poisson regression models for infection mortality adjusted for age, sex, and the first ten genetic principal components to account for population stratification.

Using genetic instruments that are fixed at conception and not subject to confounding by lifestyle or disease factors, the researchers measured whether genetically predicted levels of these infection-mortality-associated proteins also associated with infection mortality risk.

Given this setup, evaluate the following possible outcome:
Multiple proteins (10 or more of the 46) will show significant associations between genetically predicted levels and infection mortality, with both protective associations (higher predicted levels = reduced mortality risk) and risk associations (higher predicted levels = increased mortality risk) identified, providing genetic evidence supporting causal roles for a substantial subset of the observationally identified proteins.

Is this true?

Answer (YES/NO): NO